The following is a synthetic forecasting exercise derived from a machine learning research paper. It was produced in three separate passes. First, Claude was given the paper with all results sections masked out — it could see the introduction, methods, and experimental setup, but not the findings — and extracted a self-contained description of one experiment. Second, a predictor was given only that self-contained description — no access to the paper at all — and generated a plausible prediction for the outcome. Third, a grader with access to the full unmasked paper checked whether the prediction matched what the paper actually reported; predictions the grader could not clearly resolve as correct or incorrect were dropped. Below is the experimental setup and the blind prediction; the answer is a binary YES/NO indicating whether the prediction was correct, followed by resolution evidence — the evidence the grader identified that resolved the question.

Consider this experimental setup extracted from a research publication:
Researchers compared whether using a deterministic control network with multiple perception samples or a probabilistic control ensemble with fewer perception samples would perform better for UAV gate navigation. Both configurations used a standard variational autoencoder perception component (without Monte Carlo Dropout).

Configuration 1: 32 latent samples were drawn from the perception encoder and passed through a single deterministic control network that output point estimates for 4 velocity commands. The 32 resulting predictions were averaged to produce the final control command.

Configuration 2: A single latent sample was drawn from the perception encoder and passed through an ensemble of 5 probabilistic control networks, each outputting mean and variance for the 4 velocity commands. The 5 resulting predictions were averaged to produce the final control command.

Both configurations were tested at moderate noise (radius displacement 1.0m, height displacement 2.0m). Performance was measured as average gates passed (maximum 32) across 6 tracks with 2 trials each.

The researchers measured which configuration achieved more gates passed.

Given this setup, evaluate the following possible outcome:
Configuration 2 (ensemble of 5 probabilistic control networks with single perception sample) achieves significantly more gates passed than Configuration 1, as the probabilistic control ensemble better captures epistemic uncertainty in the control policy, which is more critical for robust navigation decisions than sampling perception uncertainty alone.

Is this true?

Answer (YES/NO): YES